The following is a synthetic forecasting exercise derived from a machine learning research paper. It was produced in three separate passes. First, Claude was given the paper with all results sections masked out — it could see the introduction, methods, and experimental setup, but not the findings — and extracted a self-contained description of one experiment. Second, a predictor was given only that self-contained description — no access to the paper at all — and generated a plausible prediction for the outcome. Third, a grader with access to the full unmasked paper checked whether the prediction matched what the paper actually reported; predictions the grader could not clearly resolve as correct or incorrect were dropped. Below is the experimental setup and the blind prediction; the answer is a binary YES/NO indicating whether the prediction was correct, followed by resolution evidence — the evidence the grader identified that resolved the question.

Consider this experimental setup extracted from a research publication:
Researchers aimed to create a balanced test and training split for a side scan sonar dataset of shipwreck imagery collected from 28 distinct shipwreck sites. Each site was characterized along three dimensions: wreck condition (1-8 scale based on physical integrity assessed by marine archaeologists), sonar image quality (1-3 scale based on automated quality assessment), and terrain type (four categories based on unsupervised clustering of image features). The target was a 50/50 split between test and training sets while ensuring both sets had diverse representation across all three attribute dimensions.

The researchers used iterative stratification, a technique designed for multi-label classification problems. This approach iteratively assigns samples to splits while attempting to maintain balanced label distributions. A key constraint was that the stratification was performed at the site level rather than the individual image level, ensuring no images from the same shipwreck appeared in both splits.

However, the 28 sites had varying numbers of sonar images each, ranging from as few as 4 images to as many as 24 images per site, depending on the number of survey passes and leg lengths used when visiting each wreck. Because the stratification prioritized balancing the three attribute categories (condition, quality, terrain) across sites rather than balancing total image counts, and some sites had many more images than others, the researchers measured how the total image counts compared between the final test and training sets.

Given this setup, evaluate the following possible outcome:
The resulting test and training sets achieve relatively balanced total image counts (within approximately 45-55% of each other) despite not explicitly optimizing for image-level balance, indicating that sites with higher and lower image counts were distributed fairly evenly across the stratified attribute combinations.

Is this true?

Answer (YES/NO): YES